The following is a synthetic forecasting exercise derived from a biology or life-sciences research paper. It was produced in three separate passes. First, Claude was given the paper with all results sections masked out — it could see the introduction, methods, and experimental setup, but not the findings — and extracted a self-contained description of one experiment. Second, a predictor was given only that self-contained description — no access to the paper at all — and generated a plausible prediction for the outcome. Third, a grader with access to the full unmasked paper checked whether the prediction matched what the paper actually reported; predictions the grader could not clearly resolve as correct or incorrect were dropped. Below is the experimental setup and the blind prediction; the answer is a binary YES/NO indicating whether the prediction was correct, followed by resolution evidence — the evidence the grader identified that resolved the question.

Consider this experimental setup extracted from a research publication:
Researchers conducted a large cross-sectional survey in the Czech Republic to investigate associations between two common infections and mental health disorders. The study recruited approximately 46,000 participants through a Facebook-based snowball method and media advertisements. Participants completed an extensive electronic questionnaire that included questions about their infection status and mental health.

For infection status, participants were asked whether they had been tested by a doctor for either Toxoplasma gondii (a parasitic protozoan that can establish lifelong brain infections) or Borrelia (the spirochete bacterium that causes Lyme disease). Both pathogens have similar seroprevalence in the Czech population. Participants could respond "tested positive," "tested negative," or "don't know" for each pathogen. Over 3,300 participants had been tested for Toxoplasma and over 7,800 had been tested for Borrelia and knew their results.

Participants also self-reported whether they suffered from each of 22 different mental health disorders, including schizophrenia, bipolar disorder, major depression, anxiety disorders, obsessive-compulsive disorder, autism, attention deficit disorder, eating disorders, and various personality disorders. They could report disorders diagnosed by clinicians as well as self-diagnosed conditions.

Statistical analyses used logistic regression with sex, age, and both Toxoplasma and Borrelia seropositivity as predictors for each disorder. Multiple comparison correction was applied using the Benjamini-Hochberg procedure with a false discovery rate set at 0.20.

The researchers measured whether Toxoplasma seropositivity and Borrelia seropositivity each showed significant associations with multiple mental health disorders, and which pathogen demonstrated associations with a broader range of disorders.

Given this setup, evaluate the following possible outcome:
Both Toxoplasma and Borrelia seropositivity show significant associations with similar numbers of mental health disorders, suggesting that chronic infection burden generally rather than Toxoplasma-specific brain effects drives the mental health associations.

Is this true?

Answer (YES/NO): NO